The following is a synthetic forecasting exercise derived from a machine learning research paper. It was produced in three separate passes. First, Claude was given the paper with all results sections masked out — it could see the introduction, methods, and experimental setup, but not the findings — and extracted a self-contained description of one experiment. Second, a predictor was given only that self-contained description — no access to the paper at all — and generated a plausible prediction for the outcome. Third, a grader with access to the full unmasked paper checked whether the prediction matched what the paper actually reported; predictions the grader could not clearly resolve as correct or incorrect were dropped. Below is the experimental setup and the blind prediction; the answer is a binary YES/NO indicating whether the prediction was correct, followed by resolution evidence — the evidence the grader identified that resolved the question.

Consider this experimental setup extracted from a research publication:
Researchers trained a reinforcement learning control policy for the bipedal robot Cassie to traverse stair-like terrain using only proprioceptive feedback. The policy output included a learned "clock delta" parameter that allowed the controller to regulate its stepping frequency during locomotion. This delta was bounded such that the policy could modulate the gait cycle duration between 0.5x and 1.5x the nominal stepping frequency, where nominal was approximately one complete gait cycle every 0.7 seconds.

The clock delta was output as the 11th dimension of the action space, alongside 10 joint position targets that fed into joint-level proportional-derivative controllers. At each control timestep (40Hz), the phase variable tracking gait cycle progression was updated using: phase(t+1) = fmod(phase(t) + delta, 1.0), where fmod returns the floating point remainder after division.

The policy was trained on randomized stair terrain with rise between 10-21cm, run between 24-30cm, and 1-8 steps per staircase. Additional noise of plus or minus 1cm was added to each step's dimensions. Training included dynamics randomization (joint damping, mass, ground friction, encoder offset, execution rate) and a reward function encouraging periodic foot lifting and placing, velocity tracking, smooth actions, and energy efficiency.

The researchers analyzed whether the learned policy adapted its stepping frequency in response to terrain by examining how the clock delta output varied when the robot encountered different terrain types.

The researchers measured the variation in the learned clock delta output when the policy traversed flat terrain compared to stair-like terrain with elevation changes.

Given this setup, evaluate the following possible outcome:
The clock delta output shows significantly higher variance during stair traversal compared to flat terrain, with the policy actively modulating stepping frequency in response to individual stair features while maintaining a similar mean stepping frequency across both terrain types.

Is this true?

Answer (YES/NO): NO